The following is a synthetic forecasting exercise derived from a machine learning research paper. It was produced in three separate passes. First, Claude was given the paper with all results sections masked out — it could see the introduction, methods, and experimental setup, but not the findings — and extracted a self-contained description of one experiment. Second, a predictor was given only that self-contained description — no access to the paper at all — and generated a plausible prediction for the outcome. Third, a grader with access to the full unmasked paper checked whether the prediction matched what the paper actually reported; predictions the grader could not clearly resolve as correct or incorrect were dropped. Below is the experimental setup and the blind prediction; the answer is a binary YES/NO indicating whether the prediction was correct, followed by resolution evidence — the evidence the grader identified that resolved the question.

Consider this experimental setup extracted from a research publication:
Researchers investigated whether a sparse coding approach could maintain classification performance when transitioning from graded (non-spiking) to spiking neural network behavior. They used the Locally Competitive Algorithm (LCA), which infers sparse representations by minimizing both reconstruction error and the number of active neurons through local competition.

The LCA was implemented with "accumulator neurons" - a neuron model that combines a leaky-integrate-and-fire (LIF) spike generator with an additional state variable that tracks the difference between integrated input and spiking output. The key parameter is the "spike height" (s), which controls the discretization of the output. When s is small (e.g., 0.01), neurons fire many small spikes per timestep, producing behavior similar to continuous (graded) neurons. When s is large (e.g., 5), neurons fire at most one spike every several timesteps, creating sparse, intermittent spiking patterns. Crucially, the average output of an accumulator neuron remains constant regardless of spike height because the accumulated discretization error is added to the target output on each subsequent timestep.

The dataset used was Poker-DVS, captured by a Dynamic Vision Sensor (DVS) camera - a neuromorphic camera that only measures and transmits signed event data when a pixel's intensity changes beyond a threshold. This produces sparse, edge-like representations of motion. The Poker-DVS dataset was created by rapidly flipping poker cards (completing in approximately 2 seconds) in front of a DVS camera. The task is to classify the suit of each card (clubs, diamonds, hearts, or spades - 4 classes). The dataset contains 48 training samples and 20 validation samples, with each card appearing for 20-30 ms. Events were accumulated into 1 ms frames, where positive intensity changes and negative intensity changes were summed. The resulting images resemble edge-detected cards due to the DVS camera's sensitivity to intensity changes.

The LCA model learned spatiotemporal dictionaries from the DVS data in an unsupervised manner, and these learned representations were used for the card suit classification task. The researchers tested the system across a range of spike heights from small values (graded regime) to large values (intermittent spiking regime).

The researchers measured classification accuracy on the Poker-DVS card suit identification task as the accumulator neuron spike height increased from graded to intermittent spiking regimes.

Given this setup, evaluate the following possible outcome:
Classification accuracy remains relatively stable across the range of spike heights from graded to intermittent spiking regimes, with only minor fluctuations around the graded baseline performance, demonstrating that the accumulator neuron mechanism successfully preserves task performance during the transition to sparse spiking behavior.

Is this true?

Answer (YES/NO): NO